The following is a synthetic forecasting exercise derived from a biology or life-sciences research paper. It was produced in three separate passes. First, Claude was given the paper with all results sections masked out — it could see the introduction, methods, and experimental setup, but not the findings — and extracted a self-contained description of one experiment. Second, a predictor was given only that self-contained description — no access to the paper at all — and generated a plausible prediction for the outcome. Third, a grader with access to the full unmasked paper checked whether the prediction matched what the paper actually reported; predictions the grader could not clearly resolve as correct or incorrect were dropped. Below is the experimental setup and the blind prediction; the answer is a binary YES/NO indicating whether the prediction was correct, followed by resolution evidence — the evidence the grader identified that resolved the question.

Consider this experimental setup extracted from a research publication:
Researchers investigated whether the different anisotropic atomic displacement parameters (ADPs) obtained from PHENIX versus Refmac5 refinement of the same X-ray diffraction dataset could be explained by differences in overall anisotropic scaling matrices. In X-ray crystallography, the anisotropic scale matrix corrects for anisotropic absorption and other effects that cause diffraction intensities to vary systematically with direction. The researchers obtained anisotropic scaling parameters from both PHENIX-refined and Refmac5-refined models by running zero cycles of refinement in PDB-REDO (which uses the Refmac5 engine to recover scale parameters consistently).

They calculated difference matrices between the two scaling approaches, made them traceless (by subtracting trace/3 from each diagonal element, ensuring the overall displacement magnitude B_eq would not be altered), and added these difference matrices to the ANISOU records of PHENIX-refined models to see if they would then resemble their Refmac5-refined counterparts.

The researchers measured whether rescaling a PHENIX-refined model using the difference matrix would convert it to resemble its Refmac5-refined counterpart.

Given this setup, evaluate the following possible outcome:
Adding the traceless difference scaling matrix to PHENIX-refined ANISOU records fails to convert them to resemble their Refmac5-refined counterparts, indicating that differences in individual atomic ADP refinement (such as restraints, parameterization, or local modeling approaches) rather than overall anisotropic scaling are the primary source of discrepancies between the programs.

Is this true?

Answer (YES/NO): NO